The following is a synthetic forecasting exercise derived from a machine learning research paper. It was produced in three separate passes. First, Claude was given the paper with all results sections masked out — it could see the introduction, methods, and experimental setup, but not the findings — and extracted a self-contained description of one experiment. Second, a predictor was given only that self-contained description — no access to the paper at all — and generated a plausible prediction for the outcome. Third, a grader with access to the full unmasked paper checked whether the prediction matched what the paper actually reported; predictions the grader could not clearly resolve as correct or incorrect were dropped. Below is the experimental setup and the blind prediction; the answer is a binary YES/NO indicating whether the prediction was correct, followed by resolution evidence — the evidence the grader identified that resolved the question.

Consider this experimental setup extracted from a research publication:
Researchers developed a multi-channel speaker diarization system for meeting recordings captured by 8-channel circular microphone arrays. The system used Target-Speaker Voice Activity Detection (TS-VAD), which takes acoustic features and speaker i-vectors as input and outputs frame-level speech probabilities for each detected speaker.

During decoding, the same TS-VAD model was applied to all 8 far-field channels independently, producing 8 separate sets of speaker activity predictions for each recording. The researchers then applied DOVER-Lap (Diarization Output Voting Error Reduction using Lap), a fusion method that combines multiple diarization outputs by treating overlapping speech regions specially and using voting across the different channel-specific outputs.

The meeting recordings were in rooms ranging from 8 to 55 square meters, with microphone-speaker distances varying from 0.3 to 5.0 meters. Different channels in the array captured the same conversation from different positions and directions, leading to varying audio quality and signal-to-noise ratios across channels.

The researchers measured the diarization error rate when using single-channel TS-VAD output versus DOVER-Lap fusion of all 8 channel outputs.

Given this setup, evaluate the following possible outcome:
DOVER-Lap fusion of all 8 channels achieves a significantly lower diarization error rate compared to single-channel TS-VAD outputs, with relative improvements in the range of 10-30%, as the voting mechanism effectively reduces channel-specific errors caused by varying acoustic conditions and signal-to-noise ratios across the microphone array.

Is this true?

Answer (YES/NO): YES